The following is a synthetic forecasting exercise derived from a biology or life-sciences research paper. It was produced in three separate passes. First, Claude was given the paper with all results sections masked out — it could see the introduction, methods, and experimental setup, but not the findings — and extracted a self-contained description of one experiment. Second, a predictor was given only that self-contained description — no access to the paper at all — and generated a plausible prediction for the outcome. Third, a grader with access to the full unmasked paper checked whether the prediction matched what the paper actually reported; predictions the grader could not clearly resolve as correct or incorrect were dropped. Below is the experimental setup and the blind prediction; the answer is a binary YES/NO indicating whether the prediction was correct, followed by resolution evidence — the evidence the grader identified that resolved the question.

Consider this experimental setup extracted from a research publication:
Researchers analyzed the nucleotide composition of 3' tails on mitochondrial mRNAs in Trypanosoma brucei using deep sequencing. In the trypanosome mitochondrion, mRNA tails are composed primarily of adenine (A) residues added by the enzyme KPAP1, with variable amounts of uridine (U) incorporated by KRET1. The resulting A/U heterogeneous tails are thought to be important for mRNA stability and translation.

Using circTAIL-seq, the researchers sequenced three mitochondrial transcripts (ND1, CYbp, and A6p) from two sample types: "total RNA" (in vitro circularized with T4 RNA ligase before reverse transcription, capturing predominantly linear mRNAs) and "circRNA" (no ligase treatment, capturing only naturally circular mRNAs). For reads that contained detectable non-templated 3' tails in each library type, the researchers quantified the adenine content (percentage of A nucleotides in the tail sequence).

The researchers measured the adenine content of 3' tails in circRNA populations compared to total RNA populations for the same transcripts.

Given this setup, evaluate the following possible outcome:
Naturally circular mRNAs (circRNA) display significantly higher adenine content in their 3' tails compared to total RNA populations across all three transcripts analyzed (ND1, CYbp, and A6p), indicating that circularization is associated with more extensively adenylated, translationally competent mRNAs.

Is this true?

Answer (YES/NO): NO